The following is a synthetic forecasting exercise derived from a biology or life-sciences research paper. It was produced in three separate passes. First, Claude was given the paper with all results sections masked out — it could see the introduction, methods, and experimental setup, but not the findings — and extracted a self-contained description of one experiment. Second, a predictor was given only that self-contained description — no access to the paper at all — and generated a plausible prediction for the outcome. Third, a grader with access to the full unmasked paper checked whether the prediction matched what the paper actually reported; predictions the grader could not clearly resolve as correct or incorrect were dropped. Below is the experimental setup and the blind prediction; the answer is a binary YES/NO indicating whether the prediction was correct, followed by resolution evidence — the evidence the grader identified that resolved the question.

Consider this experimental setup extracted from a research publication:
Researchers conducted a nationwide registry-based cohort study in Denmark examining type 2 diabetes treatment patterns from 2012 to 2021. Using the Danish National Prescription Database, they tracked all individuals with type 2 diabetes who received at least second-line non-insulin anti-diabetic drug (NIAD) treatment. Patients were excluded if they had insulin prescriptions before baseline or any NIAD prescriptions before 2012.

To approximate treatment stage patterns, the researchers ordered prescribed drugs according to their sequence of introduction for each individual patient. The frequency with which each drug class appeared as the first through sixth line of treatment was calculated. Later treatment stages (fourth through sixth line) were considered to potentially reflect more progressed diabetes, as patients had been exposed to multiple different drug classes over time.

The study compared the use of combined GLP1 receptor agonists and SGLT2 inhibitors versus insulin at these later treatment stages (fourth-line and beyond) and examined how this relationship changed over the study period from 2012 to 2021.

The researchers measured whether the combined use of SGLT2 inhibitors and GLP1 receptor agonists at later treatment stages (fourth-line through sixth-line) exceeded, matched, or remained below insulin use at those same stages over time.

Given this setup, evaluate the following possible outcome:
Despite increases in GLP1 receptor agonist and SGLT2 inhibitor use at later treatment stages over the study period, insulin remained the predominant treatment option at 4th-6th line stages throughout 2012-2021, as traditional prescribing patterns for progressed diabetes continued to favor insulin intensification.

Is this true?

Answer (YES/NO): NO